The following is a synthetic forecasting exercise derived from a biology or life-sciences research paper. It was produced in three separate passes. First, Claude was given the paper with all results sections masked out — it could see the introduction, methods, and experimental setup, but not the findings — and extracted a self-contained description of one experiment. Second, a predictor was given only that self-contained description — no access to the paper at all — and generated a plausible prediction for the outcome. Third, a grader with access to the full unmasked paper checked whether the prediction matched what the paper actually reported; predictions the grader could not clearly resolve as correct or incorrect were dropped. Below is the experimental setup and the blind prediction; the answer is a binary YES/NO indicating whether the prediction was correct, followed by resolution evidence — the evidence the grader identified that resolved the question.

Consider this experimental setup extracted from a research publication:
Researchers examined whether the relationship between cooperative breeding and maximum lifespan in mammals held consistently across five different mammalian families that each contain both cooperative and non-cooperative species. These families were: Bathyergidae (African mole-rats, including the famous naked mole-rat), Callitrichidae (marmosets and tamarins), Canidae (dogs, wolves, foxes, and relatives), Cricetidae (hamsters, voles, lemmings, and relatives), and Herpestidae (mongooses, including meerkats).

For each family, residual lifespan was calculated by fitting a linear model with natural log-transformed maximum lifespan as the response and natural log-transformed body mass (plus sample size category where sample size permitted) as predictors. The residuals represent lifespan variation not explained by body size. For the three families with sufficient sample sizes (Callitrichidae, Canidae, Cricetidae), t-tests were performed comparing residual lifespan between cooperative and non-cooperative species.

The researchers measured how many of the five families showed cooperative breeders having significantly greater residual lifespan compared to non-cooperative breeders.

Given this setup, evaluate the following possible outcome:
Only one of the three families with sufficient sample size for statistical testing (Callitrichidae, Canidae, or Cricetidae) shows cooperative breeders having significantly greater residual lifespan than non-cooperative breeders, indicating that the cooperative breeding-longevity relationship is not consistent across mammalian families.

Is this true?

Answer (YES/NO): NO